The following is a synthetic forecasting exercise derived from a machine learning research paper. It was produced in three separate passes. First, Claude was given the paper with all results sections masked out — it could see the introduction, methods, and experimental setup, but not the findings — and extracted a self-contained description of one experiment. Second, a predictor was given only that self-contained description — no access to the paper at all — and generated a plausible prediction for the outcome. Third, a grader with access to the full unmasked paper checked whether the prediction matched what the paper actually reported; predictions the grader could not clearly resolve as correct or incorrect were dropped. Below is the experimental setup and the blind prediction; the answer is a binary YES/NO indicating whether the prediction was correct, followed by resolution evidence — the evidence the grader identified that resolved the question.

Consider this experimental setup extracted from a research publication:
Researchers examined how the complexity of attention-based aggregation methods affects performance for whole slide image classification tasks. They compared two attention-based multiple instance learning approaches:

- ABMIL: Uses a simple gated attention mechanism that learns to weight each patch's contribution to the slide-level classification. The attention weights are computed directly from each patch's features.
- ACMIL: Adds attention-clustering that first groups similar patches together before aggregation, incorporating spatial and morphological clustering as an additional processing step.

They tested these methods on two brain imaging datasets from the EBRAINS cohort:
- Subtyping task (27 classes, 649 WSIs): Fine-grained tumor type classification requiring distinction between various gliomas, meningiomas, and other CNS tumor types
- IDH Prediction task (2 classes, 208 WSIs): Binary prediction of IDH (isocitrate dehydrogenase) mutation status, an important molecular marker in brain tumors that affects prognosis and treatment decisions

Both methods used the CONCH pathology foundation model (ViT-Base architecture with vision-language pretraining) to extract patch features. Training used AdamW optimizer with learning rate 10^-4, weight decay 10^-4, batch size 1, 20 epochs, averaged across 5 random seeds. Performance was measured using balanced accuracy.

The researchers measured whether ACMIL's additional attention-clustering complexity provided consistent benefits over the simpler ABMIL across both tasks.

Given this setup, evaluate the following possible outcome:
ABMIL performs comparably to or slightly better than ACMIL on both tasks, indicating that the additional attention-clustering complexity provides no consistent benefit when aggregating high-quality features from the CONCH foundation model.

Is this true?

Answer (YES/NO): NO